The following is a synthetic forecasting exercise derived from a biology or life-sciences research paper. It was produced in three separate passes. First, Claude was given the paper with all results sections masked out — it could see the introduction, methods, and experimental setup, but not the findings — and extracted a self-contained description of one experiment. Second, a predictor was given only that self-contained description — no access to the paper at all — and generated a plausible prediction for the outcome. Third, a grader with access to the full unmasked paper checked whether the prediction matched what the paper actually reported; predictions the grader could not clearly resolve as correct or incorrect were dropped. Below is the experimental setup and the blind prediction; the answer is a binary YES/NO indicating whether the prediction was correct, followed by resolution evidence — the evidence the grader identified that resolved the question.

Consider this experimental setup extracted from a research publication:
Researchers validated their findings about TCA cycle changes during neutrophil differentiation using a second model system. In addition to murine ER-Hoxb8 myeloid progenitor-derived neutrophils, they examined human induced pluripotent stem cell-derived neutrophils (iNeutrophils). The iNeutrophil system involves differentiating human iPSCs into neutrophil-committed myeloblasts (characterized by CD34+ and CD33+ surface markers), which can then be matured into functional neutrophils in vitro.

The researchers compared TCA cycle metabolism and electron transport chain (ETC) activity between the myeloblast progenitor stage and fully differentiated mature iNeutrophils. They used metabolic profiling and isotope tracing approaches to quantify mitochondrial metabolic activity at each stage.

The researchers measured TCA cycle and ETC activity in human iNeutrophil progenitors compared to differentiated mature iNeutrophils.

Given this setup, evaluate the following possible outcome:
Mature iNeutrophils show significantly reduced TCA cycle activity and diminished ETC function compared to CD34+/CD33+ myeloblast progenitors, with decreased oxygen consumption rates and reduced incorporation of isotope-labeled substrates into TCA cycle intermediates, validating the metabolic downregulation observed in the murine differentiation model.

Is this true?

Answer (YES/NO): NO